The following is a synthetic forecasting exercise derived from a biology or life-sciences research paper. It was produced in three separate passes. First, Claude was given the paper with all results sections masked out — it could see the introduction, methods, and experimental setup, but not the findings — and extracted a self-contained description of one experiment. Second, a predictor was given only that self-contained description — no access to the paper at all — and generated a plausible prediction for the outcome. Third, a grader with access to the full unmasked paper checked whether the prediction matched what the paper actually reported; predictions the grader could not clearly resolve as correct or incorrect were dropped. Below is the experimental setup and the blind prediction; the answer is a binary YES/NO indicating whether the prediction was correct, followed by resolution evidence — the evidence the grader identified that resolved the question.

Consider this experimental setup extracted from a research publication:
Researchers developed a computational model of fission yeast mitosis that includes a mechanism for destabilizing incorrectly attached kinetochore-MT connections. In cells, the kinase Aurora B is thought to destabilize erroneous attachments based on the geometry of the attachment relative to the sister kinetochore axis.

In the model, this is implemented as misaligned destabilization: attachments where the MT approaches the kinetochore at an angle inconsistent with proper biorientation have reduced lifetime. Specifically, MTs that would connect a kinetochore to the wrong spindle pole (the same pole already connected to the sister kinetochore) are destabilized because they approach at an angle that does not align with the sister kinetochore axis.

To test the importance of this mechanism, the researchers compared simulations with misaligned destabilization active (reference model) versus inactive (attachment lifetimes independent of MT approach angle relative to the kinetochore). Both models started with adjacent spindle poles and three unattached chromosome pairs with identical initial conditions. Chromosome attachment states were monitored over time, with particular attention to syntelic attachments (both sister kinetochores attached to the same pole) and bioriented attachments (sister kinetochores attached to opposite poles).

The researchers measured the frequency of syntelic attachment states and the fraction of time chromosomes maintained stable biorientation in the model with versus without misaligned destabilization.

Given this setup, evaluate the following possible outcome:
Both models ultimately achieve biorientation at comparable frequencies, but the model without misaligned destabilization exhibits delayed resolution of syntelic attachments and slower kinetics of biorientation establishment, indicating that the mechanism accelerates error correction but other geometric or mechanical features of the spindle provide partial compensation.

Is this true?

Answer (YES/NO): NO